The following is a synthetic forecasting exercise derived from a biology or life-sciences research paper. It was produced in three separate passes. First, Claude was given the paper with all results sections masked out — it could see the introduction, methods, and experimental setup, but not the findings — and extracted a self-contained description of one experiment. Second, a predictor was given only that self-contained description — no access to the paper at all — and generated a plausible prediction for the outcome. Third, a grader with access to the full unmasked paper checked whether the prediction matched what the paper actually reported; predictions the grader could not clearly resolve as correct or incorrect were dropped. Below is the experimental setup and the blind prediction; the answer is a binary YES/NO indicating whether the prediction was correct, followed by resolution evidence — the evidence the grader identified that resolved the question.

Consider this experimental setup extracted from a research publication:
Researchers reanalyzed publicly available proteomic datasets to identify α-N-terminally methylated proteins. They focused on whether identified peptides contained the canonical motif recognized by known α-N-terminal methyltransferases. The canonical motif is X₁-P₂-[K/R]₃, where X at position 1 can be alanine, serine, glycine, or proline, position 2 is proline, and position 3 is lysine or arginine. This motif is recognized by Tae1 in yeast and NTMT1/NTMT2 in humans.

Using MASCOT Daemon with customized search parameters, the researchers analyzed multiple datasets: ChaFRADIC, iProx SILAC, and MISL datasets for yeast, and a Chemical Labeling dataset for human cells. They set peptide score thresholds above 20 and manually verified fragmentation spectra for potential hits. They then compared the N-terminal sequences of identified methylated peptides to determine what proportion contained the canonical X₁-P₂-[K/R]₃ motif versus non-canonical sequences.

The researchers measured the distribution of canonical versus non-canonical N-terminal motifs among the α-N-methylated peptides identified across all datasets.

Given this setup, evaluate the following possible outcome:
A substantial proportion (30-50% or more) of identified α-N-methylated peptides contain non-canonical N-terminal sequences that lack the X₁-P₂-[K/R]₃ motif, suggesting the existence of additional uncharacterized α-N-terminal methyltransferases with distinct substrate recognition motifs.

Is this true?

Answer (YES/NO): YES